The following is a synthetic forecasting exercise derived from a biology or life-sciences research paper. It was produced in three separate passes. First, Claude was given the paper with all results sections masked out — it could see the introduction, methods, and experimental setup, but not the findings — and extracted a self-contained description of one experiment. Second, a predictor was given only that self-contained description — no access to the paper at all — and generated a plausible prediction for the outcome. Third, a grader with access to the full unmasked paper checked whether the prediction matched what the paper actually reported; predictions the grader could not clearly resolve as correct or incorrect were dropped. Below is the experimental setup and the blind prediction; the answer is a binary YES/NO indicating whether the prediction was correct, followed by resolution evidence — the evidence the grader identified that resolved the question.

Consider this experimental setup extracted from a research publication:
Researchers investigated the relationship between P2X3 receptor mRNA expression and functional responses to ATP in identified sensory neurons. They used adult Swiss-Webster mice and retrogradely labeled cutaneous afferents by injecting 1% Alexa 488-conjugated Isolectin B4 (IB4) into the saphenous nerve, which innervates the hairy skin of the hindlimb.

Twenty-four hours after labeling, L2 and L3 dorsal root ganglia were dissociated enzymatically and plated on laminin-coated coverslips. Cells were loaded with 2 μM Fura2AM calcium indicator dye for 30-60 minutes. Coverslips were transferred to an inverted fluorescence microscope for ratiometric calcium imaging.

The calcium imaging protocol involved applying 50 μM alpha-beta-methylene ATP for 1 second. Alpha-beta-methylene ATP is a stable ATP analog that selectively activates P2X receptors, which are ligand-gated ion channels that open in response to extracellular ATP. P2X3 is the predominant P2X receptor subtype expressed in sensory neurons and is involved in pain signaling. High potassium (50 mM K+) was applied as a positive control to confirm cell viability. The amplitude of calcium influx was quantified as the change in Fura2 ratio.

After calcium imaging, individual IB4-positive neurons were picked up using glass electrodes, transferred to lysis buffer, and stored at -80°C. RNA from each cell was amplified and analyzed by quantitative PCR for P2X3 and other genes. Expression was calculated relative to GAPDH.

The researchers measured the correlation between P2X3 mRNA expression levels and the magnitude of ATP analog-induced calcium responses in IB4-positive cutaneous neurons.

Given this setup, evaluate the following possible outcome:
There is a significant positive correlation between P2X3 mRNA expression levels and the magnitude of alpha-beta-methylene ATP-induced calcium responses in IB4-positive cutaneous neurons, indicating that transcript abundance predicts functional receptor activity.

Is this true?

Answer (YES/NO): NO